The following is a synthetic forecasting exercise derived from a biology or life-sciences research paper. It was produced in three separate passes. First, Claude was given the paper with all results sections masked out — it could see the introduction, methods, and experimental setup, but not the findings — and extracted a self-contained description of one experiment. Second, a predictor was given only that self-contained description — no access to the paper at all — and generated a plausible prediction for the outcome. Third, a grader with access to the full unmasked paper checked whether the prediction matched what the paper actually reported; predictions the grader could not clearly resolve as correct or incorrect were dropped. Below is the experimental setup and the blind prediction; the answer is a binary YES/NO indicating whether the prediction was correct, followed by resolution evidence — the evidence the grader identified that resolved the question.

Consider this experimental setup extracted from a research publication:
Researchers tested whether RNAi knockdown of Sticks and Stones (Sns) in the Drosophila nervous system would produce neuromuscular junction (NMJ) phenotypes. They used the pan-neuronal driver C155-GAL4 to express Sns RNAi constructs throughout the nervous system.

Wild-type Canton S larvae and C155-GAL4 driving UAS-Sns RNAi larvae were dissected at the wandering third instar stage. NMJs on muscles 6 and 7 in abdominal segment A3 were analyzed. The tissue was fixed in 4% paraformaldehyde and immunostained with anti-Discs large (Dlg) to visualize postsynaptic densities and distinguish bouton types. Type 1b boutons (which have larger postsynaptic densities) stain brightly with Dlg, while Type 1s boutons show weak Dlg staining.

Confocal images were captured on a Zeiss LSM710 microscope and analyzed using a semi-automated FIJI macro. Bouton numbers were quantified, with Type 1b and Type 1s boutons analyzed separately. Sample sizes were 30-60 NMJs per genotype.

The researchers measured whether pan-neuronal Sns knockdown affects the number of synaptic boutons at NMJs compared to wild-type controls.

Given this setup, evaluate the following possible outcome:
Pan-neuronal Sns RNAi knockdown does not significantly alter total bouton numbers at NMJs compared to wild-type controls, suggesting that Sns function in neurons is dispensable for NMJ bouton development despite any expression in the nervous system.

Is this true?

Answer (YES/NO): NO